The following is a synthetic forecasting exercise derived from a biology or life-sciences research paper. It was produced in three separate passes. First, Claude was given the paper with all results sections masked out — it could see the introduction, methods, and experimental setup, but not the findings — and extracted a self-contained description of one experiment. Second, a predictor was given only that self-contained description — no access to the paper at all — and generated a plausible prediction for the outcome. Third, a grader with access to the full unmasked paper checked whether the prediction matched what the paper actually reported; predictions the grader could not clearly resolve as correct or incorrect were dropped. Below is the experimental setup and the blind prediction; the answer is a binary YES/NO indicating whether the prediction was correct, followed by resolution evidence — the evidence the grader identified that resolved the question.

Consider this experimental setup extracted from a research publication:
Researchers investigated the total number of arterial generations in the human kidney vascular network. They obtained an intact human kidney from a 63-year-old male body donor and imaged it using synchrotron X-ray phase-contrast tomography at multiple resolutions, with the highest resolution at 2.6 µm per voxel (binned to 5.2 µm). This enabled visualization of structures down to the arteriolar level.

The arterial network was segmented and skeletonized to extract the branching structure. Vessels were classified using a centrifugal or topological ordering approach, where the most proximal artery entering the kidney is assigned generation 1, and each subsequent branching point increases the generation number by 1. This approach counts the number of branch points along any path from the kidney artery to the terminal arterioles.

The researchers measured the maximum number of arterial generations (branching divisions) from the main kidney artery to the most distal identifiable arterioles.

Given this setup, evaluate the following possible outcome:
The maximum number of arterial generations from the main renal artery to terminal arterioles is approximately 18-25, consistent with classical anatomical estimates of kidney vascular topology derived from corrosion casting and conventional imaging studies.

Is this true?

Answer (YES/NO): NO